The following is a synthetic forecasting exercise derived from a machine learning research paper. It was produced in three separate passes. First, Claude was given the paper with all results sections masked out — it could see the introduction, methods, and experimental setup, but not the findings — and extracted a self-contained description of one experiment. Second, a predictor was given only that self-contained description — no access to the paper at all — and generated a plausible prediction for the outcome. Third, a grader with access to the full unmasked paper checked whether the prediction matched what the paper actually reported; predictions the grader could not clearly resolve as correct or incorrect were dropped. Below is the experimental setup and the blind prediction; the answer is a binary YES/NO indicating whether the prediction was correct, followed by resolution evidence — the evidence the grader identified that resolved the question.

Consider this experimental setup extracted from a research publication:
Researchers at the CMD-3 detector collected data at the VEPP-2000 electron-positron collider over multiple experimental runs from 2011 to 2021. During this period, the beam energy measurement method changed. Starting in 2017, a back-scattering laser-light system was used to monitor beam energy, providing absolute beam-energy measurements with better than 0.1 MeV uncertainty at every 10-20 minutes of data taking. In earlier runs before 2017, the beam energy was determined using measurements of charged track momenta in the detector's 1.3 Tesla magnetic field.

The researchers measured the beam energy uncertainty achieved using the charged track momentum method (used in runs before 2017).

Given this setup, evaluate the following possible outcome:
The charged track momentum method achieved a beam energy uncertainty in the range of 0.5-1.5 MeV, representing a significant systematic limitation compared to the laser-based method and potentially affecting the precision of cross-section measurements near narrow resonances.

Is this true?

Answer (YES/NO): YES